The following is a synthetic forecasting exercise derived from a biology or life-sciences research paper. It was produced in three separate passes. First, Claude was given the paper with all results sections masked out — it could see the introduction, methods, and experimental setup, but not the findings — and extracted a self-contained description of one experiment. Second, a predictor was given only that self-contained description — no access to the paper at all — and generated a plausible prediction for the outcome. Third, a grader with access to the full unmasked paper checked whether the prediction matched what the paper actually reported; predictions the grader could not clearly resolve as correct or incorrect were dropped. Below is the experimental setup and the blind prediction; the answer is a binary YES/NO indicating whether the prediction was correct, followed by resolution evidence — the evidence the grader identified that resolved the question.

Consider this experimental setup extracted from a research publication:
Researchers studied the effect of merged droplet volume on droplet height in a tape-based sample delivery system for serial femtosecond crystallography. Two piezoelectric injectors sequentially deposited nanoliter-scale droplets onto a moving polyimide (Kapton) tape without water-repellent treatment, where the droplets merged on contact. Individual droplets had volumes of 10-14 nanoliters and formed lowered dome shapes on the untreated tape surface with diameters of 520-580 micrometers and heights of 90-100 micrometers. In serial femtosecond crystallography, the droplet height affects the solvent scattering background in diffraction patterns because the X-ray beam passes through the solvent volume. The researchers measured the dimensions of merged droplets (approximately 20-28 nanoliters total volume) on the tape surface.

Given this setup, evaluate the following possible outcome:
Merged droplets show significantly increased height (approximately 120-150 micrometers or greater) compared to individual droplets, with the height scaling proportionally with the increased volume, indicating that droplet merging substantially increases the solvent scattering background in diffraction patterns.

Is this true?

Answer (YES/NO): NO